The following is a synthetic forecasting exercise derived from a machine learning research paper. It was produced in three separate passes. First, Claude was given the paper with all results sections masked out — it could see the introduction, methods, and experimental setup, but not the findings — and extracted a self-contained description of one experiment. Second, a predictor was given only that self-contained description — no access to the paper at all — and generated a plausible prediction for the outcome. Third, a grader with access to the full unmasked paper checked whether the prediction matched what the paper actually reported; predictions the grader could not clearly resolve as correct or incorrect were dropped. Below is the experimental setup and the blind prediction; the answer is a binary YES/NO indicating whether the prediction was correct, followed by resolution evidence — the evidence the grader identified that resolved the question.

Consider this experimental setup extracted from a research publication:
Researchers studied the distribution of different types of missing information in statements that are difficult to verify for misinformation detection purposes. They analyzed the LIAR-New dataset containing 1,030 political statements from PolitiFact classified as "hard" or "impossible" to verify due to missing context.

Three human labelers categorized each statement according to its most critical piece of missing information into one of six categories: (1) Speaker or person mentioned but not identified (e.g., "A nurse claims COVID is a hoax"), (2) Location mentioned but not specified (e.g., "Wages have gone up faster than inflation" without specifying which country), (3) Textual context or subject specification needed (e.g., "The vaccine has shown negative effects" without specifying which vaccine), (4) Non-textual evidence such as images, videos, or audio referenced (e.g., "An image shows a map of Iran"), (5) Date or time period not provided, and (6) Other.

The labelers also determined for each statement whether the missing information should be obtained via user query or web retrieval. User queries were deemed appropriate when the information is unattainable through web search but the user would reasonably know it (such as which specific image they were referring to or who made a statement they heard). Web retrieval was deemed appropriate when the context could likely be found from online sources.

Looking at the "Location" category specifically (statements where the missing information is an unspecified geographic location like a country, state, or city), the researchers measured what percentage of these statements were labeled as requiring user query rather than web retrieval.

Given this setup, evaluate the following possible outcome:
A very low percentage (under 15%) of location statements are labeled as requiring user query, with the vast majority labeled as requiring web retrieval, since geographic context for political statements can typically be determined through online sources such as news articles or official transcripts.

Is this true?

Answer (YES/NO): NO